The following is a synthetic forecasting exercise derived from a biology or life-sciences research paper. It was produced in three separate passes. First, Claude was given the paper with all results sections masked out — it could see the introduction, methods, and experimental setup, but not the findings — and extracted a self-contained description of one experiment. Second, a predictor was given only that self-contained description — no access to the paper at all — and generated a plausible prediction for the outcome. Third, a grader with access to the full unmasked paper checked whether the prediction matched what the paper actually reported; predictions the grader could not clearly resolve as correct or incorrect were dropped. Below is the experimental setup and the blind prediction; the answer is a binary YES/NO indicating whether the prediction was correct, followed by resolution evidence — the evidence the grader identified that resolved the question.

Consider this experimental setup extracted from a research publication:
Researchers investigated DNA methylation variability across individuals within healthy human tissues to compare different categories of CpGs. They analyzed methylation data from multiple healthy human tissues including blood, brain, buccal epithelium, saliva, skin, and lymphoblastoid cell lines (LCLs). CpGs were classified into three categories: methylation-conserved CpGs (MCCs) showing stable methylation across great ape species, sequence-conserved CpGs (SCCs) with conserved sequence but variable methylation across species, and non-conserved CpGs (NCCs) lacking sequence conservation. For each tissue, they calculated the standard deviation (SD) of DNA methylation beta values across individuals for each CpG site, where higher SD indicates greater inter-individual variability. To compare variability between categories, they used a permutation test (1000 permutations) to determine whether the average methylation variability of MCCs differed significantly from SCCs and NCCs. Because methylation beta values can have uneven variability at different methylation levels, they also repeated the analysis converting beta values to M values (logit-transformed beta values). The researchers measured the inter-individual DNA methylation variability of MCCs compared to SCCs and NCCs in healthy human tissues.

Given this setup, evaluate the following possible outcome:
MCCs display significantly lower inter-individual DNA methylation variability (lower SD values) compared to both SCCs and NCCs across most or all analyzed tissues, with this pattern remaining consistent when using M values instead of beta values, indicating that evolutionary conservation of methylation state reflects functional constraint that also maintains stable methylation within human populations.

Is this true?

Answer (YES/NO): YES